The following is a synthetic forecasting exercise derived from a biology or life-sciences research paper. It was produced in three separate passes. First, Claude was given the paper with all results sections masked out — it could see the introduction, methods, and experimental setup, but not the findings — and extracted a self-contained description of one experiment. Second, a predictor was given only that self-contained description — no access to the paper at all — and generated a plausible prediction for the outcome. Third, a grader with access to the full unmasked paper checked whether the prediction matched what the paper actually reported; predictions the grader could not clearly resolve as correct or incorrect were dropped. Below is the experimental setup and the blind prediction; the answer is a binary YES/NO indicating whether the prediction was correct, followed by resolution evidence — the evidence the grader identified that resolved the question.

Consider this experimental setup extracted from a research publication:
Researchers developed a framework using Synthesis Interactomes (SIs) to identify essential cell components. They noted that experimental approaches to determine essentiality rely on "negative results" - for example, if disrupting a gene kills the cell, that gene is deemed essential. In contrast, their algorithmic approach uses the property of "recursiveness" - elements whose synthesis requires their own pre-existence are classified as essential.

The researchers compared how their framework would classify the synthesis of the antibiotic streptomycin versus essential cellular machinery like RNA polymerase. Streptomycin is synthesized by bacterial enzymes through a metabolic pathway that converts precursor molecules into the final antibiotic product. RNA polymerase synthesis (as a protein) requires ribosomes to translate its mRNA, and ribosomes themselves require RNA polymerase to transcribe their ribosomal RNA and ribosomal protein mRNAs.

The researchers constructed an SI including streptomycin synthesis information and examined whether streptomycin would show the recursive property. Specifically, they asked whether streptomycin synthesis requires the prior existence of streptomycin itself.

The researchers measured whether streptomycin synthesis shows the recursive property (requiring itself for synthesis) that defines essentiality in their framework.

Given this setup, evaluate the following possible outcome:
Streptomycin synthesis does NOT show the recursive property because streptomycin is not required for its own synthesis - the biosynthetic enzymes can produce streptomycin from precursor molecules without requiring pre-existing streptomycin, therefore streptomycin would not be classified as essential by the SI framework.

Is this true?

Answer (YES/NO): YES